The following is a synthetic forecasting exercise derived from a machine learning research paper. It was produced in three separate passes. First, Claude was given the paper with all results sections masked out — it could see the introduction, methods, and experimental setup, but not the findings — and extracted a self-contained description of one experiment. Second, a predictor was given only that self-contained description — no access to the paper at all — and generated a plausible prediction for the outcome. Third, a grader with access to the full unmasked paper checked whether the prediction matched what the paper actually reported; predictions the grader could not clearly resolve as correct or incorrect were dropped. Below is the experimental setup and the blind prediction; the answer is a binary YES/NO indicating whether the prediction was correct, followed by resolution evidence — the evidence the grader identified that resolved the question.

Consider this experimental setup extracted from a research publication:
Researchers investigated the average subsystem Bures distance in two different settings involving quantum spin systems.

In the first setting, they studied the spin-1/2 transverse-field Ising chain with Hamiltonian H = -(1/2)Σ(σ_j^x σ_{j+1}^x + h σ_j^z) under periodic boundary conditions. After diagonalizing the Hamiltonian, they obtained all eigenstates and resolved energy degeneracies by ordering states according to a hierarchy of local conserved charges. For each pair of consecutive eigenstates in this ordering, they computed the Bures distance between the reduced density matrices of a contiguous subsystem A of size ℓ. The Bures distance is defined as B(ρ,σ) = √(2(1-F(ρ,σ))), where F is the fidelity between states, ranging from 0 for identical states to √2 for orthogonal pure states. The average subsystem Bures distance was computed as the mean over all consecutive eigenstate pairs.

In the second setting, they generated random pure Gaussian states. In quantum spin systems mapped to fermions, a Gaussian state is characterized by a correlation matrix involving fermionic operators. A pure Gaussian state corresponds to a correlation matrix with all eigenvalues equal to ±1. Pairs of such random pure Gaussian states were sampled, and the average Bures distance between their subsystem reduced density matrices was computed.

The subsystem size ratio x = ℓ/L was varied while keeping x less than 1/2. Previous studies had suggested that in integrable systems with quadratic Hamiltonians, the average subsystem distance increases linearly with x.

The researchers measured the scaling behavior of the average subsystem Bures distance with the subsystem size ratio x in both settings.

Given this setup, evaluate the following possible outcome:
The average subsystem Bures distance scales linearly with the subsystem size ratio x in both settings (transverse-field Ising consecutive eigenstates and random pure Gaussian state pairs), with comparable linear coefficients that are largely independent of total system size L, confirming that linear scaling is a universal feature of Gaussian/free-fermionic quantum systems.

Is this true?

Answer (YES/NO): NO